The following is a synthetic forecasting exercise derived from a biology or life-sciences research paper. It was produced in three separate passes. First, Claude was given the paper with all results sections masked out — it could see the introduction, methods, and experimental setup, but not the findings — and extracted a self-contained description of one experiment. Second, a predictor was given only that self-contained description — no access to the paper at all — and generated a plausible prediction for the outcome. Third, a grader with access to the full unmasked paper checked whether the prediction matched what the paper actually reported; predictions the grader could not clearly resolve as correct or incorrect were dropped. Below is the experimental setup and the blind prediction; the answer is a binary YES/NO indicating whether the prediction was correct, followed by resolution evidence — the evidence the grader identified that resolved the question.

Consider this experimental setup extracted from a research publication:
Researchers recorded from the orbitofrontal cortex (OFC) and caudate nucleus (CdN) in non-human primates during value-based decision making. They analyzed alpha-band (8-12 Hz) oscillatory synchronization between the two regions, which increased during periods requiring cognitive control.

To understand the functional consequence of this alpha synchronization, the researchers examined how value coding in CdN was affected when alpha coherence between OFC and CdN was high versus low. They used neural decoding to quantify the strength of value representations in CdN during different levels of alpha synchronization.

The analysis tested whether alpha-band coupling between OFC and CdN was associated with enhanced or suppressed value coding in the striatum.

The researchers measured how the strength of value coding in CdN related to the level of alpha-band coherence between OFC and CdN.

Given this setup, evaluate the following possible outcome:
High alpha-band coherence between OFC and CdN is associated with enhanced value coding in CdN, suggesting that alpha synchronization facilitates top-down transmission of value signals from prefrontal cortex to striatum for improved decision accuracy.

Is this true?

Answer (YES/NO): NO